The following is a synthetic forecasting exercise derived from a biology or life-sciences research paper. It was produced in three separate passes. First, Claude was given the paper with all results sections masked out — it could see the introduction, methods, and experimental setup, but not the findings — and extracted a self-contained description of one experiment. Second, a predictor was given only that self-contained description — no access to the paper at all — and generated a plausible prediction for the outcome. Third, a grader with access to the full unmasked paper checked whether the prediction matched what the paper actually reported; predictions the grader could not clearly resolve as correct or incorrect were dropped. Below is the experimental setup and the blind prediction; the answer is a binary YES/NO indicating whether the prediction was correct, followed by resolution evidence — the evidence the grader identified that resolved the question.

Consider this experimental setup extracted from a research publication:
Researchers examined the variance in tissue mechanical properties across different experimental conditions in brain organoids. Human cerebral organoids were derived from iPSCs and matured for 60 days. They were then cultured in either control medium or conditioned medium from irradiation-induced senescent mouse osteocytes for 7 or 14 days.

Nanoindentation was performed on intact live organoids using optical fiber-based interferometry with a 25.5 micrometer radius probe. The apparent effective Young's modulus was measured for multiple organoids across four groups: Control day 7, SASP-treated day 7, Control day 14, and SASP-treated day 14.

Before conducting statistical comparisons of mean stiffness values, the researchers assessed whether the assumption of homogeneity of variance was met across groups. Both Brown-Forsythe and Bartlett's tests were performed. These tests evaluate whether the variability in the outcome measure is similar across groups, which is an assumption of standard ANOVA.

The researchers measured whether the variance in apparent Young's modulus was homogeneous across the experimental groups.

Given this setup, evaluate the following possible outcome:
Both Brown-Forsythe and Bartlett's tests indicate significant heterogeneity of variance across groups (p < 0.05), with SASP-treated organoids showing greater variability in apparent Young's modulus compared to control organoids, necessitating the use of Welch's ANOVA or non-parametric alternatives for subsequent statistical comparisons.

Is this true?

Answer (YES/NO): NO